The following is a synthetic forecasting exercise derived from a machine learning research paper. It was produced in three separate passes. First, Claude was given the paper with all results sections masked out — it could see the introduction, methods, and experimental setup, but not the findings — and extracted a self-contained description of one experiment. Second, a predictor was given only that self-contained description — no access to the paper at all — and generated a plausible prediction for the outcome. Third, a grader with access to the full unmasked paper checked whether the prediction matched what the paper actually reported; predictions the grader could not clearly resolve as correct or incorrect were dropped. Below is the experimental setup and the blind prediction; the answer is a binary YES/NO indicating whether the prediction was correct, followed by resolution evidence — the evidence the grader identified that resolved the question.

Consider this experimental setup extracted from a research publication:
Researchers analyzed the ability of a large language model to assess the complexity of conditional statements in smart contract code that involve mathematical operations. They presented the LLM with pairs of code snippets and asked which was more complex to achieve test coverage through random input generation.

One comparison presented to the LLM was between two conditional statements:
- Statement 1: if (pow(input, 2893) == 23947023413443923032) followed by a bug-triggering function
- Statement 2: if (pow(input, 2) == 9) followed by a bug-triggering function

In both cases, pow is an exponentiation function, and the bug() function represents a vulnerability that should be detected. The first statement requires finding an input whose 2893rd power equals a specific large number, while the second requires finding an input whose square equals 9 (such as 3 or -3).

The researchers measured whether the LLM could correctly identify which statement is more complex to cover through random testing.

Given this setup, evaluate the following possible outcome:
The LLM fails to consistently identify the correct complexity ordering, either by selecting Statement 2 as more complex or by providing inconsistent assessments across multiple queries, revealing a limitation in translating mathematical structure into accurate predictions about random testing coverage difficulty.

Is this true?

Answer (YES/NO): NO